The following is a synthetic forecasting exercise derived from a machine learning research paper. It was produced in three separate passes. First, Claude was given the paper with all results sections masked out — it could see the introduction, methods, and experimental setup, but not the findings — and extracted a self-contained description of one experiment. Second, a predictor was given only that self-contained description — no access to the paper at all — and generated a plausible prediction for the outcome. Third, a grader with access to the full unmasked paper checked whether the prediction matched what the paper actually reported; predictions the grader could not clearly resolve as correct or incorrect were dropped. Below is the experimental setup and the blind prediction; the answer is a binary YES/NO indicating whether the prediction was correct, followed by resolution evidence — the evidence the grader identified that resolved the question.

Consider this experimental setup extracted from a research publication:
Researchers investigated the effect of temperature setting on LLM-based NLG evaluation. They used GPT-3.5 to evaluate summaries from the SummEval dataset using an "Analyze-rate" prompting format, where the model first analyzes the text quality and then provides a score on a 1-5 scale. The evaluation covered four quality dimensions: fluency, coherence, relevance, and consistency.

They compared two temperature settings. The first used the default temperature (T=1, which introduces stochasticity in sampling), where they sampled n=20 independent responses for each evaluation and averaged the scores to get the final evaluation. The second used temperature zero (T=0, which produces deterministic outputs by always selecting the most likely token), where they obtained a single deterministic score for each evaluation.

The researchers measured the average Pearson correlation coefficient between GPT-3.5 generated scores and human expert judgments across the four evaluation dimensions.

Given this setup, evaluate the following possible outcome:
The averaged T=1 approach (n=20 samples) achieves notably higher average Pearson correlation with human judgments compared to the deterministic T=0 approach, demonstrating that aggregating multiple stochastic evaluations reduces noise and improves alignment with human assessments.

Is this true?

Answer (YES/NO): YES